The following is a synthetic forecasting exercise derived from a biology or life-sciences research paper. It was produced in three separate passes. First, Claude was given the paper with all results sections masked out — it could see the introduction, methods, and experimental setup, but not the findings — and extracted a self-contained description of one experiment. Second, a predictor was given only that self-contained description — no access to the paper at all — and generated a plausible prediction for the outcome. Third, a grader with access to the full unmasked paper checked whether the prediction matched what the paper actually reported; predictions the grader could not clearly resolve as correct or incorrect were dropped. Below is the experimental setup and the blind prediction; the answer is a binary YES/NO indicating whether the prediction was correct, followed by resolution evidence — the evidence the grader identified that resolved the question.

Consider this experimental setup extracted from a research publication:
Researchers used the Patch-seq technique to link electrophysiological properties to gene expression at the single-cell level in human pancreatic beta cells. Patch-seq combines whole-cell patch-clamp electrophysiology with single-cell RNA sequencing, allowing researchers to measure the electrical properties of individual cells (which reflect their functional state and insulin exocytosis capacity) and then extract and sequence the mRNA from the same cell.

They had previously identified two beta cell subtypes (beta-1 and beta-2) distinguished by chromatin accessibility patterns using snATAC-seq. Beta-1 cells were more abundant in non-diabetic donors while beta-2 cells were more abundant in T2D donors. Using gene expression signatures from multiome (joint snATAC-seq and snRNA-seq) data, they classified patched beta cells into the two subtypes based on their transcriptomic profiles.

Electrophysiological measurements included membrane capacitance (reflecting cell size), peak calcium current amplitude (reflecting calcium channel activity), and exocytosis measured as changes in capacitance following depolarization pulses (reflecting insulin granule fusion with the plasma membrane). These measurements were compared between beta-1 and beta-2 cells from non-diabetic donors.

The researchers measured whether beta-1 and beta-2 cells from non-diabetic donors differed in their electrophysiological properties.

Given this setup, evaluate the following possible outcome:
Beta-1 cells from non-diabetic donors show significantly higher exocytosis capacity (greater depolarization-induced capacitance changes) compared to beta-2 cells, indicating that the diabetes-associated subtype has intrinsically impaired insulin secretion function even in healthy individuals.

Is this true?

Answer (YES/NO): NO